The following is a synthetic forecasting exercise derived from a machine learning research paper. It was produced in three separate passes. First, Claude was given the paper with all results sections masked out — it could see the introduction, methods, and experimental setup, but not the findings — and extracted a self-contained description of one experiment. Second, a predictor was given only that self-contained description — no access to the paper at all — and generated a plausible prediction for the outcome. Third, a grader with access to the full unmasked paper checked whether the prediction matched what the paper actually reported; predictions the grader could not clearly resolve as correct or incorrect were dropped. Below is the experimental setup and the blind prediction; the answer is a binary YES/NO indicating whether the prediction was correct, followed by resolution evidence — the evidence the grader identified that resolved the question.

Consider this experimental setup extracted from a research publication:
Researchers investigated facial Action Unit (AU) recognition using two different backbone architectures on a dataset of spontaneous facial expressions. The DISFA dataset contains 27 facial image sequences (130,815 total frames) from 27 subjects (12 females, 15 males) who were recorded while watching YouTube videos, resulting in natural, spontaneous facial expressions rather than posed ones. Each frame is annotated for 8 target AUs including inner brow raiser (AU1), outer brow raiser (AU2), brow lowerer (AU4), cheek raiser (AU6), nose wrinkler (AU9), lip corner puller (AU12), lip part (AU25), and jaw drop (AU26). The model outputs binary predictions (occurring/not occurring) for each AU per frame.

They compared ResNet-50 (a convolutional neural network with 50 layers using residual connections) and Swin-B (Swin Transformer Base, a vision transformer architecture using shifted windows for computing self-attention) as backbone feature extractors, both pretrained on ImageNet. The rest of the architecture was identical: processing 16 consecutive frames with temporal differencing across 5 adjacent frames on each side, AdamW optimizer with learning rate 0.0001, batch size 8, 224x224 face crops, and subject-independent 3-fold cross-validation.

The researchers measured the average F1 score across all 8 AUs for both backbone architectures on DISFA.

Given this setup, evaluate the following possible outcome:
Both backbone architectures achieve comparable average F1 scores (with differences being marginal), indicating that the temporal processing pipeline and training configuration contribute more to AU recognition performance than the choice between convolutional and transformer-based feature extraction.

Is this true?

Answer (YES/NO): NO